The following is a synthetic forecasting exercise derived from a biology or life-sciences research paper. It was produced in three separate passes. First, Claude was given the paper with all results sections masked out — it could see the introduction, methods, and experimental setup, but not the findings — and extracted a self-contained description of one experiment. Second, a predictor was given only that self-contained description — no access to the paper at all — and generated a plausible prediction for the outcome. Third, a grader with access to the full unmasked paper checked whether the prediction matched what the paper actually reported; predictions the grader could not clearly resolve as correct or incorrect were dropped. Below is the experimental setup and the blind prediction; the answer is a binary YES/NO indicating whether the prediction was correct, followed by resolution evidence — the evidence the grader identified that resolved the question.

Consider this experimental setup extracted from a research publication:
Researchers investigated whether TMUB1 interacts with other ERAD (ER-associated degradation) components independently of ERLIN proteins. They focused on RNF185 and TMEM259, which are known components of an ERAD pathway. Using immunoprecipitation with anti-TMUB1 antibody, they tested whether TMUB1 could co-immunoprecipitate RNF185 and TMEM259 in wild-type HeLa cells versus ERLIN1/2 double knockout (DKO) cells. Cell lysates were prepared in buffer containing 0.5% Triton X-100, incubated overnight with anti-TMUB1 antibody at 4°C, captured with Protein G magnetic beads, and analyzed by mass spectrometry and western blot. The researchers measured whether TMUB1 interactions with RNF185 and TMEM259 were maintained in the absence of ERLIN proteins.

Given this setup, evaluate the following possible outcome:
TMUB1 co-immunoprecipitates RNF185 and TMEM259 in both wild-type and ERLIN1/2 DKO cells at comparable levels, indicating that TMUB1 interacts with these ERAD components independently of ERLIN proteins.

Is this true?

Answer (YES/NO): YES